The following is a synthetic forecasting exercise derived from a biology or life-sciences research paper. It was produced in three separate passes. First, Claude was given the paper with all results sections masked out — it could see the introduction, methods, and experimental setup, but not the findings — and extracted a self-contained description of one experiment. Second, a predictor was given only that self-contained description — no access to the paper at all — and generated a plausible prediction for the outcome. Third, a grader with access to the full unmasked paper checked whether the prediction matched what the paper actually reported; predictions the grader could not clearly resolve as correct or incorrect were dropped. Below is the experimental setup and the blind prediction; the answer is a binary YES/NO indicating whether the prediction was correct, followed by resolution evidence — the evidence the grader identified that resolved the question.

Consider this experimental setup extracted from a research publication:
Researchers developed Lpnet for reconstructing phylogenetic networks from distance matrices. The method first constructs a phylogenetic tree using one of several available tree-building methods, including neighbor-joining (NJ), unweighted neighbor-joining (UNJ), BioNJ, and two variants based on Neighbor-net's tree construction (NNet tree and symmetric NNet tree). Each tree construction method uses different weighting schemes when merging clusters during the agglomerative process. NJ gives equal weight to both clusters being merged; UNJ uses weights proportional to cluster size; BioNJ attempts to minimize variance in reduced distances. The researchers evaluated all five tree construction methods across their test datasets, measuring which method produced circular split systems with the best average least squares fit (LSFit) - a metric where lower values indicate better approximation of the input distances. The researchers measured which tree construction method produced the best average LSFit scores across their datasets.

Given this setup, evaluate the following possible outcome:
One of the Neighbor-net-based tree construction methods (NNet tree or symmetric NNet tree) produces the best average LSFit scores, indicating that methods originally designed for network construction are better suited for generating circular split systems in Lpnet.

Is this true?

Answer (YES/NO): NO